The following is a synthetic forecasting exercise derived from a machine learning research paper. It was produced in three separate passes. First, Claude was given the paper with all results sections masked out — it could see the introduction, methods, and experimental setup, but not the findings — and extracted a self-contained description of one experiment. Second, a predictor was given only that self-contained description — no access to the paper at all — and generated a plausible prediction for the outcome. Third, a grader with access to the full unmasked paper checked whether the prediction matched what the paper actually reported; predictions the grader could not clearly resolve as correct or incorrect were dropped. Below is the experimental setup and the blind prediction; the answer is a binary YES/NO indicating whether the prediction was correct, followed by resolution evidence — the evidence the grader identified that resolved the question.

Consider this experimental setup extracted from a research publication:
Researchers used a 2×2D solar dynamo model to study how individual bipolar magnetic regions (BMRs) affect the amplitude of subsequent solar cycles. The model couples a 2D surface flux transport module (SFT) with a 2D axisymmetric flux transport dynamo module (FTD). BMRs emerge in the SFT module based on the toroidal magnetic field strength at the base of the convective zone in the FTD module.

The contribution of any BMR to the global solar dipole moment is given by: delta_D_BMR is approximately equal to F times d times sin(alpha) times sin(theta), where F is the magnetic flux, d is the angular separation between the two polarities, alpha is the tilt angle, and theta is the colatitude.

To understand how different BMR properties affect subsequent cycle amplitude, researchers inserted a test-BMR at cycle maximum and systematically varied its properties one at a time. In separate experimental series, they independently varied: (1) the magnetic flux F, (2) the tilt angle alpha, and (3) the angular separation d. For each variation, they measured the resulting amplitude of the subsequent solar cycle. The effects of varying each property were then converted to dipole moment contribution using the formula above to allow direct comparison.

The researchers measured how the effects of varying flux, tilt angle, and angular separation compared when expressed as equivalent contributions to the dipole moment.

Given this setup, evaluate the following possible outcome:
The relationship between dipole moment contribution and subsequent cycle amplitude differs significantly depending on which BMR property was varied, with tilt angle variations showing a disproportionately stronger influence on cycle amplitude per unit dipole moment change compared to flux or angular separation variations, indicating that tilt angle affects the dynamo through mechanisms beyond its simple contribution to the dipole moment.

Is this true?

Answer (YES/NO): NO